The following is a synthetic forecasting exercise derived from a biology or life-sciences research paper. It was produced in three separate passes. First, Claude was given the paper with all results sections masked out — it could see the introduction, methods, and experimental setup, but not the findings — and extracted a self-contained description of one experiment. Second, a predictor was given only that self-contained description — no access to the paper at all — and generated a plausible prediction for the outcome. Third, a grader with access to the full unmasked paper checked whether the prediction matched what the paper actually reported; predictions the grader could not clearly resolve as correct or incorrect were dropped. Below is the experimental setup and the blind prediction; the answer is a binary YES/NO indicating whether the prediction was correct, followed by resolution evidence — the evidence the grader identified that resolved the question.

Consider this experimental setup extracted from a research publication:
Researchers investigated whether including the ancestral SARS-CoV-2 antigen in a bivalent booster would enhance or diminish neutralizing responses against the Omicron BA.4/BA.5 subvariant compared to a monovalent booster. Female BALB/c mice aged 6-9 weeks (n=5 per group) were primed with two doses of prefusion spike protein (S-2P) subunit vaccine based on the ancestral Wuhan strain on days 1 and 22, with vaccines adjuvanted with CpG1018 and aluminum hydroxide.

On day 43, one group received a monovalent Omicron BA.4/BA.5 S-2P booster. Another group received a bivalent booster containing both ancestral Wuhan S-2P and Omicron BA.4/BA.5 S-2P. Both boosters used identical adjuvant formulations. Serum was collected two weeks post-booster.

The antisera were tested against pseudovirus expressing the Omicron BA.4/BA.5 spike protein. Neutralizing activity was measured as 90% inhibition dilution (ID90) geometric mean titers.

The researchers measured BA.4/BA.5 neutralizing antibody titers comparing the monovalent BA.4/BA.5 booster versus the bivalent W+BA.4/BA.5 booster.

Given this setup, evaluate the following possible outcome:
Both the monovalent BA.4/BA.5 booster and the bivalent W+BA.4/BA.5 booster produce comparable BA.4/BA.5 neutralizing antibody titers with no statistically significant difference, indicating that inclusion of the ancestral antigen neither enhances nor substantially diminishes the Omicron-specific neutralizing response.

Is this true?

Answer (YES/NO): NO